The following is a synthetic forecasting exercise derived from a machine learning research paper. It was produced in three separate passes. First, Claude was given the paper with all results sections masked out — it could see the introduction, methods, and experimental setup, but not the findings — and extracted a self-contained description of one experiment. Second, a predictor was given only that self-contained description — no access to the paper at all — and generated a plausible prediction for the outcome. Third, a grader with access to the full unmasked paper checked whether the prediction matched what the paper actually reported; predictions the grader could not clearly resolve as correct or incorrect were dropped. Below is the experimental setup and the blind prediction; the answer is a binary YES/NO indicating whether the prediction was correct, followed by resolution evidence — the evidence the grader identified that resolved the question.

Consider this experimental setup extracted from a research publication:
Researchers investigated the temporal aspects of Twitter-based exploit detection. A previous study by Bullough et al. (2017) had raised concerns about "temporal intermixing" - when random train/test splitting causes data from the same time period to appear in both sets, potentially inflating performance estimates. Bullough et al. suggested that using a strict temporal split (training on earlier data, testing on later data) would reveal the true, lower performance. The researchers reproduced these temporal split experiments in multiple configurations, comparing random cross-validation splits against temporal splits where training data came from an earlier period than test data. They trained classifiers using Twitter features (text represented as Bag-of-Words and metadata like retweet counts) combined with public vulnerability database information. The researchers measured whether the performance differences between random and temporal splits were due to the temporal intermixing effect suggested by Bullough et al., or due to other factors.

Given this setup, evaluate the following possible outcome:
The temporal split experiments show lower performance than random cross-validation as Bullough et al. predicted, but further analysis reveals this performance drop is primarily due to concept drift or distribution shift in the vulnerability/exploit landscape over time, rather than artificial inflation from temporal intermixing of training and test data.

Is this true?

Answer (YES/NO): NO